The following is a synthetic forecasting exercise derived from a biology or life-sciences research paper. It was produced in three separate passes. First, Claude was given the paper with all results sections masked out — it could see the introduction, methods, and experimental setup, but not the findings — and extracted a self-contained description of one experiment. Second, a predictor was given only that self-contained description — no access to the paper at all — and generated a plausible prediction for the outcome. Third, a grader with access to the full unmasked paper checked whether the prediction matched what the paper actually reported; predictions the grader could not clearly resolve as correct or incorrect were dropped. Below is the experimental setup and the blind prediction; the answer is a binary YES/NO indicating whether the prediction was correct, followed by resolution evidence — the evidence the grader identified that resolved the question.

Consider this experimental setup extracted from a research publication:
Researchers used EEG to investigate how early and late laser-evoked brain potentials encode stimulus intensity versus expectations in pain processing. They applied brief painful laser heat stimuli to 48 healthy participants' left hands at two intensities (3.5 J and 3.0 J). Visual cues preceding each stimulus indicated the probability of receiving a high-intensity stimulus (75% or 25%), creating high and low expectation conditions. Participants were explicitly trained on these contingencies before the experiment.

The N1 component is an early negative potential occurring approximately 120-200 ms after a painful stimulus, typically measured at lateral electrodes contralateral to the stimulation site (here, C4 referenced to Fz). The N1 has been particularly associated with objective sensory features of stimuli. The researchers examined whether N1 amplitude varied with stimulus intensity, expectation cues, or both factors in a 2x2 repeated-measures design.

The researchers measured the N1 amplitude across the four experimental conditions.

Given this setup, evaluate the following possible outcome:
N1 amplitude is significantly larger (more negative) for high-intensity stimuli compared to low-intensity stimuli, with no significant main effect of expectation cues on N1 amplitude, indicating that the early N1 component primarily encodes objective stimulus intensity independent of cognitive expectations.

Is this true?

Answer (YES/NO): NO